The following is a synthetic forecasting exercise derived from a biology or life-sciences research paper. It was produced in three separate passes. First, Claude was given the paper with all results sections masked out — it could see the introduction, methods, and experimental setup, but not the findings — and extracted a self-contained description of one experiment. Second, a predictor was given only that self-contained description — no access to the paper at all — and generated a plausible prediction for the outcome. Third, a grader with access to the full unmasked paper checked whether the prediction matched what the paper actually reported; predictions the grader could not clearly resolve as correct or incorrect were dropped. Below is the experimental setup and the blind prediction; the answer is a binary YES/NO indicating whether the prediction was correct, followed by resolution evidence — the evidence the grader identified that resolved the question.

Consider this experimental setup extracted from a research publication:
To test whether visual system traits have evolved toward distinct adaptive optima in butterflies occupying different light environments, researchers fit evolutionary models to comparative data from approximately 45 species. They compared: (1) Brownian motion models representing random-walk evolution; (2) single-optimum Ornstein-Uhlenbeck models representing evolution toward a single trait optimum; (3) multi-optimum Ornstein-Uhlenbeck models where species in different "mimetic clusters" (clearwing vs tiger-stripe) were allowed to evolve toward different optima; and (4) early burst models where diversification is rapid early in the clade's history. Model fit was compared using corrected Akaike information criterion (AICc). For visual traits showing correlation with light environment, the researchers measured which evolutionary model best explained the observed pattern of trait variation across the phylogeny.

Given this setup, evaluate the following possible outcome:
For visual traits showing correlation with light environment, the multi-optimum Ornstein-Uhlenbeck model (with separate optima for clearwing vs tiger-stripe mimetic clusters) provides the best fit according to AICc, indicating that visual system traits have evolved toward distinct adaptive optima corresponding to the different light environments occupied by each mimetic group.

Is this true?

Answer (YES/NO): YES